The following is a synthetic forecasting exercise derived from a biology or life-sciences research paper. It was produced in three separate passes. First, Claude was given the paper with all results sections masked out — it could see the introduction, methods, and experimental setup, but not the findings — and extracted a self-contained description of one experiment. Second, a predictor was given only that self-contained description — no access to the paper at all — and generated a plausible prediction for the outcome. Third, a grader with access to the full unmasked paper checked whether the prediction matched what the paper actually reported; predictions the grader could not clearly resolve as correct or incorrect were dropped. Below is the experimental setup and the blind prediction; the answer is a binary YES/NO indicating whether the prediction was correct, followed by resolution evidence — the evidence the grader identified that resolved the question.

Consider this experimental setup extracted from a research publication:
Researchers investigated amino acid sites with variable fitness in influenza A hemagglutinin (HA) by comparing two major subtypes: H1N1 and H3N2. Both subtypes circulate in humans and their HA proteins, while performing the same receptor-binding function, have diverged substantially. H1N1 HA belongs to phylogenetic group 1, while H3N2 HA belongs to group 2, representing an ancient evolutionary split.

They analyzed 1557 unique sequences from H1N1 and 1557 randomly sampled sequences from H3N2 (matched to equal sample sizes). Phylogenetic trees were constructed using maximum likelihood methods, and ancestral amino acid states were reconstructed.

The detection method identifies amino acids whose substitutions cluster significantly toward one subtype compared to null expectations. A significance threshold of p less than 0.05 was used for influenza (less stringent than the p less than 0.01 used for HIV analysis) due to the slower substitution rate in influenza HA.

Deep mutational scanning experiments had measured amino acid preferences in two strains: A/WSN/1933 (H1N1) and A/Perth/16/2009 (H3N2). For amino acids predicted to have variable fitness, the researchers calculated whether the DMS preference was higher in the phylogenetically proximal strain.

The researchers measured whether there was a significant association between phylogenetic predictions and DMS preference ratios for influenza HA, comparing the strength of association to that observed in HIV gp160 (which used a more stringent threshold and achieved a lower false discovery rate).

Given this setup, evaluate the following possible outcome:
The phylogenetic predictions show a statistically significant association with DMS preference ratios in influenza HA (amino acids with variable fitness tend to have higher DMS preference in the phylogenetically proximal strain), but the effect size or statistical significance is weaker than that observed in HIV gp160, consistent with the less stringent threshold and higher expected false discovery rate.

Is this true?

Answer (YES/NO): YES